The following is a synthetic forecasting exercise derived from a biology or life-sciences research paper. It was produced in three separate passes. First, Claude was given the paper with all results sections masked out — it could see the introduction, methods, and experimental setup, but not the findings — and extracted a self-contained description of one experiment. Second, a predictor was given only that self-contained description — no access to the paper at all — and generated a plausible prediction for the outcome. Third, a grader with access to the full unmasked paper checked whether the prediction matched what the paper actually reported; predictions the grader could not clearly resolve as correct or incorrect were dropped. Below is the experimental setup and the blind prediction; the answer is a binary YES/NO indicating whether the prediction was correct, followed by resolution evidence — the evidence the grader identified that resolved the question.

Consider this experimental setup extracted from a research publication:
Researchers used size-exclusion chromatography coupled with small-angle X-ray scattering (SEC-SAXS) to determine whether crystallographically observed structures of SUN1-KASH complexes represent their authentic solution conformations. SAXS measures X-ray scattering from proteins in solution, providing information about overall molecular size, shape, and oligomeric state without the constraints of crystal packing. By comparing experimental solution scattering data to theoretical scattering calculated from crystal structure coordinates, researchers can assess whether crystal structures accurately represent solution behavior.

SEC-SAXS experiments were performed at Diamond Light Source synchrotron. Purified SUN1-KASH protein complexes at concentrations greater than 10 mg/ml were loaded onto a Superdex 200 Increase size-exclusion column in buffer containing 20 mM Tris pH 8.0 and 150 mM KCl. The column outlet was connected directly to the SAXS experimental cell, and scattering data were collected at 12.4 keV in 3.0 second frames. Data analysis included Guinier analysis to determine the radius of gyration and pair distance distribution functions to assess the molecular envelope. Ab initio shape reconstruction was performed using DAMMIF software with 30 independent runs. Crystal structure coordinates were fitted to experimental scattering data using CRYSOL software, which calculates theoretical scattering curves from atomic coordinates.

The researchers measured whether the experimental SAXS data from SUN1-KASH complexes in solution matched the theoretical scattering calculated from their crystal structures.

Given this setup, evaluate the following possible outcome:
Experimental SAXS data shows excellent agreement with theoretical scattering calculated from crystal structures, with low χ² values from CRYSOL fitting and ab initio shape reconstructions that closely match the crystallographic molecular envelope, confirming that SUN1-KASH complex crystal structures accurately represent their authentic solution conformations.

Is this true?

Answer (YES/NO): NO